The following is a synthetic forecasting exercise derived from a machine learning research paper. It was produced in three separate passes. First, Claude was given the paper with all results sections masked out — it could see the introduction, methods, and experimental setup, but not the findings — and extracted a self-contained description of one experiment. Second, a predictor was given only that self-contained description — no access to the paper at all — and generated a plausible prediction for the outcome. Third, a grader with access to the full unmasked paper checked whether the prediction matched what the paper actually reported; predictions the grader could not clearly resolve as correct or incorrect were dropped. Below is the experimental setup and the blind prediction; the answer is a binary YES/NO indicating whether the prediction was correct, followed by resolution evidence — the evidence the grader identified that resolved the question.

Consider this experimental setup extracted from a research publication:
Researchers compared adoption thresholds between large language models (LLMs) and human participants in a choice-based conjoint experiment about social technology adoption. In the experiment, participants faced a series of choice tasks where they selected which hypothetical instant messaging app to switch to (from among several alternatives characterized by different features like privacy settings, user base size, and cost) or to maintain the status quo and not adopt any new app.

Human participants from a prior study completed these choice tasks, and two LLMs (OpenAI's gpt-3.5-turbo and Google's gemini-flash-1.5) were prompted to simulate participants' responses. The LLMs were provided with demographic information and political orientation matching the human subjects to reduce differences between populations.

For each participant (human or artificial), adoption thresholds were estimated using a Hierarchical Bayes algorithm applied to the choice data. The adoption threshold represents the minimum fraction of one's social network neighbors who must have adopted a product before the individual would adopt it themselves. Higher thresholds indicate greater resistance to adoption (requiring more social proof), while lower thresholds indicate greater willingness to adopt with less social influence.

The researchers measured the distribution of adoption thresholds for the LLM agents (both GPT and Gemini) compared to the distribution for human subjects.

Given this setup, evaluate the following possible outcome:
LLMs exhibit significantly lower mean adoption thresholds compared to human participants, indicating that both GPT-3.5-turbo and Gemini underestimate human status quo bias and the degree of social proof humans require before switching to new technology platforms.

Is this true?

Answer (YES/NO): YES